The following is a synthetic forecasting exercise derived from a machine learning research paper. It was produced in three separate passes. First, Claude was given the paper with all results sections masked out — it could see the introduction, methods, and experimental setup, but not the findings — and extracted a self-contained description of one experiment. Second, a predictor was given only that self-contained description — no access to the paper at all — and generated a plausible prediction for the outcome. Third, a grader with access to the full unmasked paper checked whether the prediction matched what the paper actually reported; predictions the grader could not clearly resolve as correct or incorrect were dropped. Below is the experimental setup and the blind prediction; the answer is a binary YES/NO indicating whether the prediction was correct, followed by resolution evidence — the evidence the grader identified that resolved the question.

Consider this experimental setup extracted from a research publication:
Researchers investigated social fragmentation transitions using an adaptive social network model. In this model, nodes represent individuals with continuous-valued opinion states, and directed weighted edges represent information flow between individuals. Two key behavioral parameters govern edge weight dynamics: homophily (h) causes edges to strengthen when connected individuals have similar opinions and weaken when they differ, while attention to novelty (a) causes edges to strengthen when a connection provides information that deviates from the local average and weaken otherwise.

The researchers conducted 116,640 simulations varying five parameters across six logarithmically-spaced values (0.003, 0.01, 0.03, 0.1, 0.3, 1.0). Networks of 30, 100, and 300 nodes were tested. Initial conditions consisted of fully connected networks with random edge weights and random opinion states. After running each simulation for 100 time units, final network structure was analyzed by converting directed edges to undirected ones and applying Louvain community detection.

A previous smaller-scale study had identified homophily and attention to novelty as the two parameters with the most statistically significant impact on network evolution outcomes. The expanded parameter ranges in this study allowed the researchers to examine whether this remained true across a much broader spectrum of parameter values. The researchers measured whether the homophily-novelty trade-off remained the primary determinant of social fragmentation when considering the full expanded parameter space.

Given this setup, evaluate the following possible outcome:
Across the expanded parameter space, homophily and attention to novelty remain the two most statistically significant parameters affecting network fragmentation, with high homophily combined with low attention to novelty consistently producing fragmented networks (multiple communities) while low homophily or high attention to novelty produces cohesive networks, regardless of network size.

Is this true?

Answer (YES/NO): NO